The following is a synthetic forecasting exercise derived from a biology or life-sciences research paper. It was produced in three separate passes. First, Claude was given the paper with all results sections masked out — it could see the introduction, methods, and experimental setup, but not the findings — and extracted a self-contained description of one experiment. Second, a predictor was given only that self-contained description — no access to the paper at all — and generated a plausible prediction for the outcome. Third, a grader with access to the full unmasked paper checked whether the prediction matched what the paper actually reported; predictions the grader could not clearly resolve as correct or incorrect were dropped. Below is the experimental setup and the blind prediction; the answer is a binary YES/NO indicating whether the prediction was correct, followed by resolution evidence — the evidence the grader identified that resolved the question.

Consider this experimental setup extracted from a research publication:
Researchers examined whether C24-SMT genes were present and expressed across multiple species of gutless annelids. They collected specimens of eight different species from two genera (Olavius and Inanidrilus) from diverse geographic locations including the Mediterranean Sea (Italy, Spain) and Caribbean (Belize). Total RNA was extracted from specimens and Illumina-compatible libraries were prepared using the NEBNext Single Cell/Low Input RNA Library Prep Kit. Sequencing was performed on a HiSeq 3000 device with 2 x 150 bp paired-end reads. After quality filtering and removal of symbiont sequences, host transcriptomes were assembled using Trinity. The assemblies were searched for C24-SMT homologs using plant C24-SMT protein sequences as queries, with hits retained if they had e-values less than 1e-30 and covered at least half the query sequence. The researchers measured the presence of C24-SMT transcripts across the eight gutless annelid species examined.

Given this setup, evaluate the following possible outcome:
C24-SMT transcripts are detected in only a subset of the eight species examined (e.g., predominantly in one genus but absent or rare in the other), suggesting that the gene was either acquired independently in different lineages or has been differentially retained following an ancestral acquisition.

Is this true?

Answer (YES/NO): NO